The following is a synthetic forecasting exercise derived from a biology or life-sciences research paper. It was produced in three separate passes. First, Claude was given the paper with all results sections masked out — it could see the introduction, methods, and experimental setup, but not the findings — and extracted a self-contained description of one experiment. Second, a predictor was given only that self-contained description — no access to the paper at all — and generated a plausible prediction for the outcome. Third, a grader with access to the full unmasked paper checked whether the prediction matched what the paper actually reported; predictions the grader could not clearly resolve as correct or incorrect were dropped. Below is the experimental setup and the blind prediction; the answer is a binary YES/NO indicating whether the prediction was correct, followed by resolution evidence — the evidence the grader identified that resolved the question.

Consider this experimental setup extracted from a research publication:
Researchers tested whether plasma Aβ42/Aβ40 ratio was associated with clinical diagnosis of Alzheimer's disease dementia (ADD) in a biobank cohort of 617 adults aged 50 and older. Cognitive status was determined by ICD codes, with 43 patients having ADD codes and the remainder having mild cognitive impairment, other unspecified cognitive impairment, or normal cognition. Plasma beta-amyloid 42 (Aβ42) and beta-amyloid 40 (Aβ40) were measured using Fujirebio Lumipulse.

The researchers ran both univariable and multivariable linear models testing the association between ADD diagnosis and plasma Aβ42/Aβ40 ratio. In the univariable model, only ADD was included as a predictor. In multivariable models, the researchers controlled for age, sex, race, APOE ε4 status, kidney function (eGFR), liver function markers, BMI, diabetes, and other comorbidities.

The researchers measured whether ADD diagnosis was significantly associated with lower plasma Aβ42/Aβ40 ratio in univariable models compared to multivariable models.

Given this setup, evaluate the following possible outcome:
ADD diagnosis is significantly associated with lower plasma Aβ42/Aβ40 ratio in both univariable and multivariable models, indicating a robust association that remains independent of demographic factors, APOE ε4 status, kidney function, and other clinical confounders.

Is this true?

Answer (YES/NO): NO